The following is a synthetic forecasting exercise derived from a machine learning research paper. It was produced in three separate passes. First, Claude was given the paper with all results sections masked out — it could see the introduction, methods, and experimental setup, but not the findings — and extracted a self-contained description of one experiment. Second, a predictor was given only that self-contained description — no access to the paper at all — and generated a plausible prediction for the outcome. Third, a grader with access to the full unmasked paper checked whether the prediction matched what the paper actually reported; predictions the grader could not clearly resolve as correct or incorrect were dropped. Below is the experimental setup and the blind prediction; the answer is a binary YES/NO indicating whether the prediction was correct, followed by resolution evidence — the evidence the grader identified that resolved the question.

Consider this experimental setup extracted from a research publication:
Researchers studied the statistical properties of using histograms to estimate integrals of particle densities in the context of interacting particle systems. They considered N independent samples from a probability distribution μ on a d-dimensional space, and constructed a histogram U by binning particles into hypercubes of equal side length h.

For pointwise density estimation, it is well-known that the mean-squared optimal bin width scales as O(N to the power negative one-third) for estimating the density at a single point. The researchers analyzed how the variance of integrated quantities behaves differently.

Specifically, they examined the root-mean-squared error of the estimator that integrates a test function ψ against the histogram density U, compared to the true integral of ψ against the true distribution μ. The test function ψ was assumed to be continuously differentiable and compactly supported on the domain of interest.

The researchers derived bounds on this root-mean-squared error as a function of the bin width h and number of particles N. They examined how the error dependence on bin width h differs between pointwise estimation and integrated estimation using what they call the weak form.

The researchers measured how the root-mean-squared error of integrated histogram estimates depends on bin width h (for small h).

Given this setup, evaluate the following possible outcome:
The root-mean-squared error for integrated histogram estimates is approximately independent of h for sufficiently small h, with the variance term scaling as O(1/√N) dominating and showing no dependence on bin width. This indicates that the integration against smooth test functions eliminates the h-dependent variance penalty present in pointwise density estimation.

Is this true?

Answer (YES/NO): YES